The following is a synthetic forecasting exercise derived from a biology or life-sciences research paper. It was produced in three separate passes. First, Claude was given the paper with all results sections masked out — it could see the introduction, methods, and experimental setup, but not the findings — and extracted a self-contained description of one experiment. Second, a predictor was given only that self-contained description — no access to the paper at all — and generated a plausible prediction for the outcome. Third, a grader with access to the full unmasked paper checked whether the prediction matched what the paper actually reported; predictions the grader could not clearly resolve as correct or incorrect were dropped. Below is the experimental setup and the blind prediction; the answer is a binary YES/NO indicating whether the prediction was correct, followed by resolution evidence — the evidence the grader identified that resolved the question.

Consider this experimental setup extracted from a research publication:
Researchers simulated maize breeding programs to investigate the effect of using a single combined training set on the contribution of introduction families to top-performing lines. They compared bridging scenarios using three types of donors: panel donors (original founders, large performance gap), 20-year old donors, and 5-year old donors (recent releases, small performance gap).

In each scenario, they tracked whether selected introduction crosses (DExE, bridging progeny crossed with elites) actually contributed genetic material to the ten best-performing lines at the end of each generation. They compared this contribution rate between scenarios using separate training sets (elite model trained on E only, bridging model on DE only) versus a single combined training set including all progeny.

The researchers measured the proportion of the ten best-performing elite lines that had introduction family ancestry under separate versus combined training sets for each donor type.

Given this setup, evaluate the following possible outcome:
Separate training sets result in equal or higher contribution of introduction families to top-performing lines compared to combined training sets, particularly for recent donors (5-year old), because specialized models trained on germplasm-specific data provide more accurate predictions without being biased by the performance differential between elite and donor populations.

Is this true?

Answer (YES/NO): NO